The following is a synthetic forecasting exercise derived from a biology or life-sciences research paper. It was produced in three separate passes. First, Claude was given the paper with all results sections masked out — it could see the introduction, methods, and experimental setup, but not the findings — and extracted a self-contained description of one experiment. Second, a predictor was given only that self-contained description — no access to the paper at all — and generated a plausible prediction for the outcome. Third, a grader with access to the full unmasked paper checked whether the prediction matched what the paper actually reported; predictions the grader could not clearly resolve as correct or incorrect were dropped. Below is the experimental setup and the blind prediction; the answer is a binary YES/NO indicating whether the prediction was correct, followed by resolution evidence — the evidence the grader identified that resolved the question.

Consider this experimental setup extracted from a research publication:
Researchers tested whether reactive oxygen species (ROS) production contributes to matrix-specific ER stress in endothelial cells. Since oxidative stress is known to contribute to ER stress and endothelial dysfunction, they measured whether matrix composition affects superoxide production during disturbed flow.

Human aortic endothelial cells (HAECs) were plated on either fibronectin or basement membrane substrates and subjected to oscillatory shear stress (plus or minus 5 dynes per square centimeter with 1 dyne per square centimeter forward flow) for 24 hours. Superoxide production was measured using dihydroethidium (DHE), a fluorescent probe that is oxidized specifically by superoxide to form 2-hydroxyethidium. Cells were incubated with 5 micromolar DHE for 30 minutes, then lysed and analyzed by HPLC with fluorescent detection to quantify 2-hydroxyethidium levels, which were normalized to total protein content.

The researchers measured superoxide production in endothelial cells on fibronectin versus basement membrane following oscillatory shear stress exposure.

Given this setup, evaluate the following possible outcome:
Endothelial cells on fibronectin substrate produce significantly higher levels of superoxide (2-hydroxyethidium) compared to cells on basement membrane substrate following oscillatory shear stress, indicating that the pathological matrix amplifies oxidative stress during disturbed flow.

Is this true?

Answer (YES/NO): NO